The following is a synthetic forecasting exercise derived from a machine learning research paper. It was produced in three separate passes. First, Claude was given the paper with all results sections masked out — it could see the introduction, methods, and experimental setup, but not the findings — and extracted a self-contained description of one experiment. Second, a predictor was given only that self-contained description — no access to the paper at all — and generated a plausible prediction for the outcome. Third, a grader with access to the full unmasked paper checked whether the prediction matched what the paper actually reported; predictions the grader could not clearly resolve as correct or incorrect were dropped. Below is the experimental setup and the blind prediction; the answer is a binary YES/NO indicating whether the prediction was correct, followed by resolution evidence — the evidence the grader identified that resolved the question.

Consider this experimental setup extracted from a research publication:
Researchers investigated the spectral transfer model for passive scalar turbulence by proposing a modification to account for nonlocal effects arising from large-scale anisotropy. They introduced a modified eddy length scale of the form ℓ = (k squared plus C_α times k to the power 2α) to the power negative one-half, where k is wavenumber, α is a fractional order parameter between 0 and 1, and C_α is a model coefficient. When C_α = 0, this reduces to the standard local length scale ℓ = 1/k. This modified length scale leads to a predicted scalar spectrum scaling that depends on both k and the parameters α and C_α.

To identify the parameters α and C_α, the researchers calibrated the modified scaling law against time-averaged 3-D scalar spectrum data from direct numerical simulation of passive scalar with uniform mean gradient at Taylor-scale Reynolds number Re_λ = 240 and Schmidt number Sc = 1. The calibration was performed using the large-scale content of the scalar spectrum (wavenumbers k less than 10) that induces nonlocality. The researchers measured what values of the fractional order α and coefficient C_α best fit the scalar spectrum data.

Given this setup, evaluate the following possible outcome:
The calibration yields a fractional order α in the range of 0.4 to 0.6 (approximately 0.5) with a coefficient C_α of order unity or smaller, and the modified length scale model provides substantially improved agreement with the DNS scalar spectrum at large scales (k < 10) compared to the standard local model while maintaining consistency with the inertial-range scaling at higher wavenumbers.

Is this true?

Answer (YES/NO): NO